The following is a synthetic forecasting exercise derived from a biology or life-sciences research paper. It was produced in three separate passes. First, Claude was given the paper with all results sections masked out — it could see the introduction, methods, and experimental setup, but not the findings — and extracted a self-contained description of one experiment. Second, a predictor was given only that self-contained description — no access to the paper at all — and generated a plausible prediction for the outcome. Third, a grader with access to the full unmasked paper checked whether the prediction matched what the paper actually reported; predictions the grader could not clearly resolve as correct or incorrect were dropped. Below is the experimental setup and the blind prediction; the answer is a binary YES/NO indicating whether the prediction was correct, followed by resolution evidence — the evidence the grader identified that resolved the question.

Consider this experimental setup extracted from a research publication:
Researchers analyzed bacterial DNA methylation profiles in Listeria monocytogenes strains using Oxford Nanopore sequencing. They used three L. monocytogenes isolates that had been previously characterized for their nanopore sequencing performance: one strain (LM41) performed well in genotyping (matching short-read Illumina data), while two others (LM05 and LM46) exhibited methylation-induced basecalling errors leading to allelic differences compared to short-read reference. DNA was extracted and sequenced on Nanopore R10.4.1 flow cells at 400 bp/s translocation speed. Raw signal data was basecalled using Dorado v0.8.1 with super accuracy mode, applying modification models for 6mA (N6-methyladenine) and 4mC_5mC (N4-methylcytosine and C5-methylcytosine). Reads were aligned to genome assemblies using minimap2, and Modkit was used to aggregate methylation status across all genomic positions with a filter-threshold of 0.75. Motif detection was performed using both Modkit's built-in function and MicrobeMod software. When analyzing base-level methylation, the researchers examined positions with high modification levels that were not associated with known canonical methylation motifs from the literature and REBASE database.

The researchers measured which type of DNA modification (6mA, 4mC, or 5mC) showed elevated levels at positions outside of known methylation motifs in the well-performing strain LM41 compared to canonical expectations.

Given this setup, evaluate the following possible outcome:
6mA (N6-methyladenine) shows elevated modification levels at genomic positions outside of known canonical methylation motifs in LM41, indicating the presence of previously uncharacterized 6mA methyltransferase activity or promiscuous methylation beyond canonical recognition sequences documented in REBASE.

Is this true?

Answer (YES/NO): NO